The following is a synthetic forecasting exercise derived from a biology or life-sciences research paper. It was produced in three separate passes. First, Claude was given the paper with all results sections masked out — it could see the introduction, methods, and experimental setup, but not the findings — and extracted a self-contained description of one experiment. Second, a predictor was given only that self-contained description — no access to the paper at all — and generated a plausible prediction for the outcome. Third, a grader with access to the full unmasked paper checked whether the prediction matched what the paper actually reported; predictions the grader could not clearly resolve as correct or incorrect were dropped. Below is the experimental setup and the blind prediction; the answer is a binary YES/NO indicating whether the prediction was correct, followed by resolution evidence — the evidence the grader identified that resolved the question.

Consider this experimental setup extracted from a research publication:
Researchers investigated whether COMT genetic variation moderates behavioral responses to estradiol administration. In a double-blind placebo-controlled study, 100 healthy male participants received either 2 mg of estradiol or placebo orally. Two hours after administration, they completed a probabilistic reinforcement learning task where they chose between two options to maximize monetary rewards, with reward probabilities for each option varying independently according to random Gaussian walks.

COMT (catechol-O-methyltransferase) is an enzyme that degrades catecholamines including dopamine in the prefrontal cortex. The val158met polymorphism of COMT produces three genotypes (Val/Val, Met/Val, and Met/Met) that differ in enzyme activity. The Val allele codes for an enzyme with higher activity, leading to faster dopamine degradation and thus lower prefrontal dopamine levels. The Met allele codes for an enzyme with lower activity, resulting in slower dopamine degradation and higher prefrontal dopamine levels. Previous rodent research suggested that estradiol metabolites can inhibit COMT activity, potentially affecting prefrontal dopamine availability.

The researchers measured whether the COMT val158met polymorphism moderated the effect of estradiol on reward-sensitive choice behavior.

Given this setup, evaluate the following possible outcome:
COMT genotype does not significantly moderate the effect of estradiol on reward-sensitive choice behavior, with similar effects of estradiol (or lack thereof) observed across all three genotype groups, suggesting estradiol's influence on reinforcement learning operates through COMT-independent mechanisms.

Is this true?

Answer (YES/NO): NO